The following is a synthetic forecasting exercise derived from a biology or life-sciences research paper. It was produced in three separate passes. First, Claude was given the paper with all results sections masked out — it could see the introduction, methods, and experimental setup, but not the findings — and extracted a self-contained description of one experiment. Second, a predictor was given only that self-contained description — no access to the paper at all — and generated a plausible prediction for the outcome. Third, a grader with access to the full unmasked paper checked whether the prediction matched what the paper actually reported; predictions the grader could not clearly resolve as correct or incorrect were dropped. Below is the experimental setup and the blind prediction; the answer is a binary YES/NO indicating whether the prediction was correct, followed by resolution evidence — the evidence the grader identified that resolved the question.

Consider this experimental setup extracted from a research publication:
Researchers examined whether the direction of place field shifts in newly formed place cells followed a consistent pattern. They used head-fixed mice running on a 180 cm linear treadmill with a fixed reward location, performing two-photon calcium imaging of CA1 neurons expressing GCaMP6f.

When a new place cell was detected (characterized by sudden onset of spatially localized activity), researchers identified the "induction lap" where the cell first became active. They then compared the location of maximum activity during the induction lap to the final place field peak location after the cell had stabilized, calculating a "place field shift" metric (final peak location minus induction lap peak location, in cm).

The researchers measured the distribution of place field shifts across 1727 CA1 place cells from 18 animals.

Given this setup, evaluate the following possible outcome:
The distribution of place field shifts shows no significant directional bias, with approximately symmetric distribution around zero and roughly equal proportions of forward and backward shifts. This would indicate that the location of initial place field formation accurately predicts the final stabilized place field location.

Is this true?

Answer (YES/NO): NO